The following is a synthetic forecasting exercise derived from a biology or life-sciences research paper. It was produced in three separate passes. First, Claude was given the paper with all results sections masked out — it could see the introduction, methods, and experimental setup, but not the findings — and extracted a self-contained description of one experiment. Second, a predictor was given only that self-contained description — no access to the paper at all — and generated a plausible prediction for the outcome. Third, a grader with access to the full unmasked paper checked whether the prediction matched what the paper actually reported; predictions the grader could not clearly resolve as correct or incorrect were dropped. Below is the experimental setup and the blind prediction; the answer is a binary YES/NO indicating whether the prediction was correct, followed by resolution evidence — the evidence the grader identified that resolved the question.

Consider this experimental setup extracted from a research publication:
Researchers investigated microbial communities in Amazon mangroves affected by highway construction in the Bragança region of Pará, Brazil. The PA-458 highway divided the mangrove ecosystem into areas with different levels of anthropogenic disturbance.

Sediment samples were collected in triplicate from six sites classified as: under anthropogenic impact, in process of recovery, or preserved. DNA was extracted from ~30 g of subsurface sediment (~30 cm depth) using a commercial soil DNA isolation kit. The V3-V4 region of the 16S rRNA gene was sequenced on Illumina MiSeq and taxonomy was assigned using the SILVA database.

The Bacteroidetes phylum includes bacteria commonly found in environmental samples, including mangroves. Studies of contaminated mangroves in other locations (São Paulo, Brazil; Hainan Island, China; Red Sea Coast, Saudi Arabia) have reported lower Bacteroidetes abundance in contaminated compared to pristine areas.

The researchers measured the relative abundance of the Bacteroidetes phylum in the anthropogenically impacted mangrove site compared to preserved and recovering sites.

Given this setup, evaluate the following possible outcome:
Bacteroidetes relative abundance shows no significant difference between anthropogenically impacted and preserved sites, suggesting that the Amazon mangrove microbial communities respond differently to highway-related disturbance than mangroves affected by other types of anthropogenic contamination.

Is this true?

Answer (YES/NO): NO